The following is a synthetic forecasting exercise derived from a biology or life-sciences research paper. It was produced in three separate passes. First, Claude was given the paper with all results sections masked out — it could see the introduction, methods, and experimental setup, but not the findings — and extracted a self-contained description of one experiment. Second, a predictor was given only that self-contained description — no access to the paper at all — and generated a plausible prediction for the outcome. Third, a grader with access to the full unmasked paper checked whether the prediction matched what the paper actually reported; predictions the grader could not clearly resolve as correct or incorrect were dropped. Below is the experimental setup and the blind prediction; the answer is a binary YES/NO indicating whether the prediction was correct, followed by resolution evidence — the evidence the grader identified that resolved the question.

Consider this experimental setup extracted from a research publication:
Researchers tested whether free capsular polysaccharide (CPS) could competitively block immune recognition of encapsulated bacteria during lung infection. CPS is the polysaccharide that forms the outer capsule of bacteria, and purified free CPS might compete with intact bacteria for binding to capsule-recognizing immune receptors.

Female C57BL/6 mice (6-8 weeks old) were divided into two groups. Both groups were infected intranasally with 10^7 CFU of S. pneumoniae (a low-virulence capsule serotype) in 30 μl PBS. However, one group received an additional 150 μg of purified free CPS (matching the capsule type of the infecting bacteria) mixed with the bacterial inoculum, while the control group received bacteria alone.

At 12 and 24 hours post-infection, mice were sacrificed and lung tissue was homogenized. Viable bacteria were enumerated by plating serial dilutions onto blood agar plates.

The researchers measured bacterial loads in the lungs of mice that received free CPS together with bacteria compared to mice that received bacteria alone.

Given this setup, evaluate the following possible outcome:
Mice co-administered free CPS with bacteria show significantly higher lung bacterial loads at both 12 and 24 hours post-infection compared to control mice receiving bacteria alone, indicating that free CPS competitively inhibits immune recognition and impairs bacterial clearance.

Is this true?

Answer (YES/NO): NO